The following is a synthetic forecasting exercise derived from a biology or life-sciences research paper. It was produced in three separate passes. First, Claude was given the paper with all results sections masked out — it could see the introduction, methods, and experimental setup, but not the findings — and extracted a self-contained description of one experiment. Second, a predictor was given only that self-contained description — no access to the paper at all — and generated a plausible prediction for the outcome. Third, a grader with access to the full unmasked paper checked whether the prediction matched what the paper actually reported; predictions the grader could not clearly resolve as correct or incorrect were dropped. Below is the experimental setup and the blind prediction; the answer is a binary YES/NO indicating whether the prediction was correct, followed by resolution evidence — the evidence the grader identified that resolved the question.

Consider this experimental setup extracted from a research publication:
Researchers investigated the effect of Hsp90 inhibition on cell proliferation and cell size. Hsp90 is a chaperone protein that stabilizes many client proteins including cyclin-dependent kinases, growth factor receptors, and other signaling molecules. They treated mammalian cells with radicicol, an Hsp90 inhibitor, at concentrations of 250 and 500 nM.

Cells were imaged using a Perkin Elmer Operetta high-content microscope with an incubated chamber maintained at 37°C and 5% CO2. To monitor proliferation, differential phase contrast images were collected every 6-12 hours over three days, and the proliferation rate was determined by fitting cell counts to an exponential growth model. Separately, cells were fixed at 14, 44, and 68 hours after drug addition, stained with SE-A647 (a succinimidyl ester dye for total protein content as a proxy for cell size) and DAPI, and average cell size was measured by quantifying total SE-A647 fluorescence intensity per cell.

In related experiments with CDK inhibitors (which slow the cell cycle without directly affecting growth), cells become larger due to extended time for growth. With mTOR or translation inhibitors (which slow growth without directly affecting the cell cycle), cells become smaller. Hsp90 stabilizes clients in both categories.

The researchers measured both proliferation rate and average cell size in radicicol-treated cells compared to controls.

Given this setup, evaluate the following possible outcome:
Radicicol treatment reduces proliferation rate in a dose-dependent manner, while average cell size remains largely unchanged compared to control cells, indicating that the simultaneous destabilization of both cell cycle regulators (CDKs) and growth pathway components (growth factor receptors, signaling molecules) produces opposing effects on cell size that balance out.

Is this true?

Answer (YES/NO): NO